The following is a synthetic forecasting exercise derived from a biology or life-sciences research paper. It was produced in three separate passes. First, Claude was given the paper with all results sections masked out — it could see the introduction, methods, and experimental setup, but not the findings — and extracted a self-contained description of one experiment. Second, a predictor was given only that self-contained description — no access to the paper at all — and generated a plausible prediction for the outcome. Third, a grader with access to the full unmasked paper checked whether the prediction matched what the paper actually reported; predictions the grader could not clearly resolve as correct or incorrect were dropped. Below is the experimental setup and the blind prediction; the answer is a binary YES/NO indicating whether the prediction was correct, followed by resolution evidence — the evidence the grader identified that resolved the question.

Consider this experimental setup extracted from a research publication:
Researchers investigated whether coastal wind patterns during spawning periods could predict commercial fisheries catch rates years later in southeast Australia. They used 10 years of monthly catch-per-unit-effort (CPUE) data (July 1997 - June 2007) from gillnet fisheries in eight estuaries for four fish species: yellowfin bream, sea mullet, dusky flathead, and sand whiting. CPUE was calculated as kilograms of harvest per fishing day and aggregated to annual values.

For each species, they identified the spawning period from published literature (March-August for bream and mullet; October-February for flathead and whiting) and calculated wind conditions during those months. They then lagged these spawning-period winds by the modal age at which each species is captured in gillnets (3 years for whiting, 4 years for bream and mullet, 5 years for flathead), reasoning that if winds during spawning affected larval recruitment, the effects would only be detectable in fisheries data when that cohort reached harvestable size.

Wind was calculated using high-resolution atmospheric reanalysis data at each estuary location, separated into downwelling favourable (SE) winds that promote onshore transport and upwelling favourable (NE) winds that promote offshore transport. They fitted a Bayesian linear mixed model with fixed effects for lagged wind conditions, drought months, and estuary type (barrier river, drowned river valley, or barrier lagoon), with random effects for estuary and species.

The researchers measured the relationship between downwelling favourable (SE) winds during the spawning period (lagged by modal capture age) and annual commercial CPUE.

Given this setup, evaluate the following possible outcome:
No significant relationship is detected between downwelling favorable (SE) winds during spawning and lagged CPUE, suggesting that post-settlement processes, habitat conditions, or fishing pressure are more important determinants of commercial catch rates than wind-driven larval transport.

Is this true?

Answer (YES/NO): NO